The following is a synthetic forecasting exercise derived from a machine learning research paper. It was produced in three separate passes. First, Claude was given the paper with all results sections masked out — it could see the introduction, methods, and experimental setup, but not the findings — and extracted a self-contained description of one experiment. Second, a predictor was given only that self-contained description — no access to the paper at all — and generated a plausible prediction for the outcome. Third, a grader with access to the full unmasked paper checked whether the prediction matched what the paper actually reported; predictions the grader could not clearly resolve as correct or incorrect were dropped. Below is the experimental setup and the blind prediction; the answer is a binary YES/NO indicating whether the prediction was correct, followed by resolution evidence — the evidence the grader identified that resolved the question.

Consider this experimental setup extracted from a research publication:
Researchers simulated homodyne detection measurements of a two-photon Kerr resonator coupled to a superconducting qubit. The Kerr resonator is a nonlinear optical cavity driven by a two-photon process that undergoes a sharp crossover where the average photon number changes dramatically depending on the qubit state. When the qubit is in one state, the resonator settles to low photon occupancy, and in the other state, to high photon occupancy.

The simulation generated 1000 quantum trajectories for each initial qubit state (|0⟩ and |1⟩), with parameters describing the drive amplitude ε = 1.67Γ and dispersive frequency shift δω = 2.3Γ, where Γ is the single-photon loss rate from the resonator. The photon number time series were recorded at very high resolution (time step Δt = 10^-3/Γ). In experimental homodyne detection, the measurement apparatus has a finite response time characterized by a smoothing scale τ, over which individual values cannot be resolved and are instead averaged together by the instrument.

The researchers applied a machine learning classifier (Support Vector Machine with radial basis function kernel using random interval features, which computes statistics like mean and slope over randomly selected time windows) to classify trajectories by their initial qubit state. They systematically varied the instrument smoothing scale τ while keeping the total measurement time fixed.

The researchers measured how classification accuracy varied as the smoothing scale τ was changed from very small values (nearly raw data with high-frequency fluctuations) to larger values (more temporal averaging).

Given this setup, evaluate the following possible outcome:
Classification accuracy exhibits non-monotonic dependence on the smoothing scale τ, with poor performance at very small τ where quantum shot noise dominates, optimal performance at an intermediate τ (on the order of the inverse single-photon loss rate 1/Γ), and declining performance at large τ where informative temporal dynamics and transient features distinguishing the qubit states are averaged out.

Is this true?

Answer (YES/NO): NO